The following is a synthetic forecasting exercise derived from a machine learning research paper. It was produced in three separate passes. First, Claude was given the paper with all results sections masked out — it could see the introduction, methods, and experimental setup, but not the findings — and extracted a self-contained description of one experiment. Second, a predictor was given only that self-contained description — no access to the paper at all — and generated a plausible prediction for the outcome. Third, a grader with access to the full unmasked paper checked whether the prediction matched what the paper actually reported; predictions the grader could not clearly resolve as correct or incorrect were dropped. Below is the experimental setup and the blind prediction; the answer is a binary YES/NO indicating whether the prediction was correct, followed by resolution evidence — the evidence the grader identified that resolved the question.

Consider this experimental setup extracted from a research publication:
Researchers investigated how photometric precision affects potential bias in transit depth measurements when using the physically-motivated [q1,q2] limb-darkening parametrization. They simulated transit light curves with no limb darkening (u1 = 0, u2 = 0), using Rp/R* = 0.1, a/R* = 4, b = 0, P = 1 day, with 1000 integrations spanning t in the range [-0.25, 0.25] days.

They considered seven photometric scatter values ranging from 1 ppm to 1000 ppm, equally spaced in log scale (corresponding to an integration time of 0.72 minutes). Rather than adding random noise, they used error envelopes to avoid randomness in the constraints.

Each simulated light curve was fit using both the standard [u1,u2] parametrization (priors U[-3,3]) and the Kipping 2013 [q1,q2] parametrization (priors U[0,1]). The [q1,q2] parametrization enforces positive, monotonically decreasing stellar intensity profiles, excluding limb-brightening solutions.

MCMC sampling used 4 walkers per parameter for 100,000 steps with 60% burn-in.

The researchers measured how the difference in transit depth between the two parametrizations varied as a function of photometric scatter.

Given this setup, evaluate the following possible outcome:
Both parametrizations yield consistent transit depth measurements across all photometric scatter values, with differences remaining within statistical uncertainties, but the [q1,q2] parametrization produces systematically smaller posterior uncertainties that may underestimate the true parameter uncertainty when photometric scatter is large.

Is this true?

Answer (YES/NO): NO